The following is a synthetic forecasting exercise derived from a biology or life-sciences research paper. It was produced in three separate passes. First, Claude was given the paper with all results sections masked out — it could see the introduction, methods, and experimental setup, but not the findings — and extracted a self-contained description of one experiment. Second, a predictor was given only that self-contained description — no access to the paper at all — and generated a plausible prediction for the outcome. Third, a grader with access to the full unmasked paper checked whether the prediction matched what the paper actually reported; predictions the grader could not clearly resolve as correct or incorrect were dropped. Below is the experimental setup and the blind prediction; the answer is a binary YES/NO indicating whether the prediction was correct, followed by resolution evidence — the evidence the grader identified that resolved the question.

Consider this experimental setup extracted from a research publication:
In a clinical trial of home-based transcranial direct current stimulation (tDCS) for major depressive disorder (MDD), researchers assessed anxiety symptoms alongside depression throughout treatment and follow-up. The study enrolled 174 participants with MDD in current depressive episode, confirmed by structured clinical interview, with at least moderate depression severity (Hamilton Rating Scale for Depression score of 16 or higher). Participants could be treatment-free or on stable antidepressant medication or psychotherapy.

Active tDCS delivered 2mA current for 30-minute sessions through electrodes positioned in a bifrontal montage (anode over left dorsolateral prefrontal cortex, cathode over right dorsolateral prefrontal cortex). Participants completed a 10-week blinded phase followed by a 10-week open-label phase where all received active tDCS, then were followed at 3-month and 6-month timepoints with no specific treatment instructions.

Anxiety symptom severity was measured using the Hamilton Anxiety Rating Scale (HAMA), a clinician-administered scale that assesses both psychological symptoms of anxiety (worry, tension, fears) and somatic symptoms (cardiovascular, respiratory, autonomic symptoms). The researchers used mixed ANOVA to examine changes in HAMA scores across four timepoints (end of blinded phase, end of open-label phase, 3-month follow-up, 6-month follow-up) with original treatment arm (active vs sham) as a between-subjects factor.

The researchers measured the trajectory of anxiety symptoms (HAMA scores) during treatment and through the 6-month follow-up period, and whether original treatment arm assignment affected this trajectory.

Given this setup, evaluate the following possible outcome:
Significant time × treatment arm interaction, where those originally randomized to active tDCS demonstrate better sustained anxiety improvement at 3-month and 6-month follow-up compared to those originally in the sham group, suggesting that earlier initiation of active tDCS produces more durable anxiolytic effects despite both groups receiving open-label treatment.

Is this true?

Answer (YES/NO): NO